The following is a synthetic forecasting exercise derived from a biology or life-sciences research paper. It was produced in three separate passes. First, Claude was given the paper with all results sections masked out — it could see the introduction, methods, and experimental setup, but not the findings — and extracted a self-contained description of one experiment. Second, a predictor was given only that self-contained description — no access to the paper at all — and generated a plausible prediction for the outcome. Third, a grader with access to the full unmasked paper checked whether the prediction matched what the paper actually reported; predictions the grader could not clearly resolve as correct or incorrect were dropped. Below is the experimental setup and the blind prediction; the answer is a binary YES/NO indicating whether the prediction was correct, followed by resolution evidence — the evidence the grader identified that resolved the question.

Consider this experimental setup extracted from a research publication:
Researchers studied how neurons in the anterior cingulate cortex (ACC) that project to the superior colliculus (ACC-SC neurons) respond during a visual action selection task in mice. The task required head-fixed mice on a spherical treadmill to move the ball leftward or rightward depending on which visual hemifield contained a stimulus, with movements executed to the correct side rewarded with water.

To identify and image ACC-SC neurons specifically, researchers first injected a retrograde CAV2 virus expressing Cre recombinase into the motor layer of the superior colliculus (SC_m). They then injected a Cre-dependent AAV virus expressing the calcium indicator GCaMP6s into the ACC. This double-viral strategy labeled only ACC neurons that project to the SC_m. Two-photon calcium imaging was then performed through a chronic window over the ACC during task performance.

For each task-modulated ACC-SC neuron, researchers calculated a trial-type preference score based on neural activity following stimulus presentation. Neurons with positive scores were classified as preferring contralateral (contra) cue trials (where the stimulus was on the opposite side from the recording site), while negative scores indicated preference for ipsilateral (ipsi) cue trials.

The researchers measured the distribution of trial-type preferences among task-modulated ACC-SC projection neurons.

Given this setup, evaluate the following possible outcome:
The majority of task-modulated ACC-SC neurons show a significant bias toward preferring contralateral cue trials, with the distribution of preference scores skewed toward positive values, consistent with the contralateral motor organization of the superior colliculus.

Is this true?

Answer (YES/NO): YES